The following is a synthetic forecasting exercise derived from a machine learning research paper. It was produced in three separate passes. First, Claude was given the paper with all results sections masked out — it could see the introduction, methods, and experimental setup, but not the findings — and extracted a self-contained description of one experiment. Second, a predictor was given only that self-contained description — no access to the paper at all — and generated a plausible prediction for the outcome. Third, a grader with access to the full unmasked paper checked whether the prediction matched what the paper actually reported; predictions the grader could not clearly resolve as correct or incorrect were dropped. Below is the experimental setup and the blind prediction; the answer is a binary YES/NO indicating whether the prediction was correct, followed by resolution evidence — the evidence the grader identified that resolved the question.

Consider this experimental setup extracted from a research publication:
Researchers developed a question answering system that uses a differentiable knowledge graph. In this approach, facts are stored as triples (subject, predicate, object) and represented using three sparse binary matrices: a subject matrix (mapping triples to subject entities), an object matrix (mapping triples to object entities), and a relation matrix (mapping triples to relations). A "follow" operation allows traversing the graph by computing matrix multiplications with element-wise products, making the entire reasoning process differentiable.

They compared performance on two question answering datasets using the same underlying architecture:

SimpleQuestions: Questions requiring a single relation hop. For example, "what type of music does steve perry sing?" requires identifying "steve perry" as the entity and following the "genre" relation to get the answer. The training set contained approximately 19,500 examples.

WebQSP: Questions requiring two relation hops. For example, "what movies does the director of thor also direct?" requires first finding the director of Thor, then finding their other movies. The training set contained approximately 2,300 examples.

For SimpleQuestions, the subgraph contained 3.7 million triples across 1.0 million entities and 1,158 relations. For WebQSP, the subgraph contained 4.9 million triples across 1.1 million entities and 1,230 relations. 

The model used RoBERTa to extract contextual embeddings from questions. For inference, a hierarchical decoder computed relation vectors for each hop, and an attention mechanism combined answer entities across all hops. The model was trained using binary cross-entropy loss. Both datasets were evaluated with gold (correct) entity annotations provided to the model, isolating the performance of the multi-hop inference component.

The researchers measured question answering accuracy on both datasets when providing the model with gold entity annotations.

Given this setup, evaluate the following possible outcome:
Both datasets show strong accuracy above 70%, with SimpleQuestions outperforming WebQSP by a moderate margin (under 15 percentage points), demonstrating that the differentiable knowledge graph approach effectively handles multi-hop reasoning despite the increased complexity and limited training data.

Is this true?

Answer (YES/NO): NO